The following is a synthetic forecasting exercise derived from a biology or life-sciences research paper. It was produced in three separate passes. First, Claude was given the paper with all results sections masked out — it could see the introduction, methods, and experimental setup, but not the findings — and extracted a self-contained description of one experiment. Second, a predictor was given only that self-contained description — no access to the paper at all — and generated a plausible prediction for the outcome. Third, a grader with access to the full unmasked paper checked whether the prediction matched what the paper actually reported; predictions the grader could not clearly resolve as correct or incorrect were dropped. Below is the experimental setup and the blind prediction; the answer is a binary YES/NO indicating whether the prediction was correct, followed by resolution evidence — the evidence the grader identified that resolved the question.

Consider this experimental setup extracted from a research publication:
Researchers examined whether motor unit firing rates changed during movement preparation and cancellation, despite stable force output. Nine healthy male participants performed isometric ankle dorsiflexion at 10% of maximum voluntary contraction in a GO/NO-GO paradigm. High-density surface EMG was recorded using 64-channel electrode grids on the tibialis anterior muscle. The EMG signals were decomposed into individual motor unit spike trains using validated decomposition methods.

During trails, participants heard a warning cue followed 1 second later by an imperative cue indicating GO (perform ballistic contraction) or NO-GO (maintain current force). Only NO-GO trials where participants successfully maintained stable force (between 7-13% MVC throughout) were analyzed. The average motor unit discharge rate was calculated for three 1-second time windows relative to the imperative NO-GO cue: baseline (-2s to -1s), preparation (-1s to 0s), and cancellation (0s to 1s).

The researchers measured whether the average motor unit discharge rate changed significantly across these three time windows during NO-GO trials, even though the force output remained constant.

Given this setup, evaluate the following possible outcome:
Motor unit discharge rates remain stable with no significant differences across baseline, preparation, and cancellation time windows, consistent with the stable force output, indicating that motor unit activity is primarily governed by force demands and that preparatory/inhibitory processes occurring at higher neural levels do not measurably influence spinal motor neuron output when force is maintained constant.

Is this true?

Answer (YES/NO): YES